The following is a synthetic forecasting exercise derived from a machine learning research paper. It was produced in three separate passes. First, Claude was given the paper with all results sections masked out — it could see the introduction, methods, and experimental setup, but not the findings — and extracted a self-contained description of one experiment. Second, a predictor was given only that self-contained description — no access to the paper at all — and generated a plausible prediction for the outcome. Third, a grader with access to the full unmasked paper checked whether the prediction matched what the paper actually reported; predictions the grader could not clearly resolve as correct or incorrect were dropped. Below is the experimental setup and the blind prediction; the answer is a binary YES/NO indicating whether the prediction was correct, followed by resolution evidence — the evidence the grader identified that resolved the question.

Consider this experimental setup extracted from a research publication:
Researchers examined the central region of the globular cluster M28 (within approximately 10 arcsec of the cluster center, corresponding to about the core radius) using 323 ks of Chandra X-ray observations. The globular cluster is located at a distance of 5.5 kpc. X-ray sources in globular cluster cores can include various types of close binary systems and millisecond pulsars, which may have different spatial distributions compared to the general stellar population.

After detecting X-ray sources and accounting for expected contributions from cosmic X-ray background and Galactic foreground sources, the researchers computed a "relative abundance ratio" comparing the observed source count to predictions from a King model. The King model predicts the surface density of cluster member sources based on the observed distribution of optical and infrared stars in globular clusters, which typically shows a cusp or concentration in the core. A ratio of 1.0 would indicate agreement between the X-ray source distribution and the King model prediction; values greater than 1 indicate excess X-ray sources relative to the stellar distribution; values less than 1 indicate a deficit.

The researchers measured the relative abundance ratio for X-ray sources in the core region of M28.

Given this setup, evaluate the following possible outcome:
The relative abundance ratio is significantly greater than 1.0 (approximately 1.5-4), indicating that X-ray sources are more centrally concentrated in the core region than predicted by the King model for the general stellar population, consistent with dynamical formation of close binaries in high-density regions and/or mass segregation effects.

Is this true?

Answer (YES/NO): NO